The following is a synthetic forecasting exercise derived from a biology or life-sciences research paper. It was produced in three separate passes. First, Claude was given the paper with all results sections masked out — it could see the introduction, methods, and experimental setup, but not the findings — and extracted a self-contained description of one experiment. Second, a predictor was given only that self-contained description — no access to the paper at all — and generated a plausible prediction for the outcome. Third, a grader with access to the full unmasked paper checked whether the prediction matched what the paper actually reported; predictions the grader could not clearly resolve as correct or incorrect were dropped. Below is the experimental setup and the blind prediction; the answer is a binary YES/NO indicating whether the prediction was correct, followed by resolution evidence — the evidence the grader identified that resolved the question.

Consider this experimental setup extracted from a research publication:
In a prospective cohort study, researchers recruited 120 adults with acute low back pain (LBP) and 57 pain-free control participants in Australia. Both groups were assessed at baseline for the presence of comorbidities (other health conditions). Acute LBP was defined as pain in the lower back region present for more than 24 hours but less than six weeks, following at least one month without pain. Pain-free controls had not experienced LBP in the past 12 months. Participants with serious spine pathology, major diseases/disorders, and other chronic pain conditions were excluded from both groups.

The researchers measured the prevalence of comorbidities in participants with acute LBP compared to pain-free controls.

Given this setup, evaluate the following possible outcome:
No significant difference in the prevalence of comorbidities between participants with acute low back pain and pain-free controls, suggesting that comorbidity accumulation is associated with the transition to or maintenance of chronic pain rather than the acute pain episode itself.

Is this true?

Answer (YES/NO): NO